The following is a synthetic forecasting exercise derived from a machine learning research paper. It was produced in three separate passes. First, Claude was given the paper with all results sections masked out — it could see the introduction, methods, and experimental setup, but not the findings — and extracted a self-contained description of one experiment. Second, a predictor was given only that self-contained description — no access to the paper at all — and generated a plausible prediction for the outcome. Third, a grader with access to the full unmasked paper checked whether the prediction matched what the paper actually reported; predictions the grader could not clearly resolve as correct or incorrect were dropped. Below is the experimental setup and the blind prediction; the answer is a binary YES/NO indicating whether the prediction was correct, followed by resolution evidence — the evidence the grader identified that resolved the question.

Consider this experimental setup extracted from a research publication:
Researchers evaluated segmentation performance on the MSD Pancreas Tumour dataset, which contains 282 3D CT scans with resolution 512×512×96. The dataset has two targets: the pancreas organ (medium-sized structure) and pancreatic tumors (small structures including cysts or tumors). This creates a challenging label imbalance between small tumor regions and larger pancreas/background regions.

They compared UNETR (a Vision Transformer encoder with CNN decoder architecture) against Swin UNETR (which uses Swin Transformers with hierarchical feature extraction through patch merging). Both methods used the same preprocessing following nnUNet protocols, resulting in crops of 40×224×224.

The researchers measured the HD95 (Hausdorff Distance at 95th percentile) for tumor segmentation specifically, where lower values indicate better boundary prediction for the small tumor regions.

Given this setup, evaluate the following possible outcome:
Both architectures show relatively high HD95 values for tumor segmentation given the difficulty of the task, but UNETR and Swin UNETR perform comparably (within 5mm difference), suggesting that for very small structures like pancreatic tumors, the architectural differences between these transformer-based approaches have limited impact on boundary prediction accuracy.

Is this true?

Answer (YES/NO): YES